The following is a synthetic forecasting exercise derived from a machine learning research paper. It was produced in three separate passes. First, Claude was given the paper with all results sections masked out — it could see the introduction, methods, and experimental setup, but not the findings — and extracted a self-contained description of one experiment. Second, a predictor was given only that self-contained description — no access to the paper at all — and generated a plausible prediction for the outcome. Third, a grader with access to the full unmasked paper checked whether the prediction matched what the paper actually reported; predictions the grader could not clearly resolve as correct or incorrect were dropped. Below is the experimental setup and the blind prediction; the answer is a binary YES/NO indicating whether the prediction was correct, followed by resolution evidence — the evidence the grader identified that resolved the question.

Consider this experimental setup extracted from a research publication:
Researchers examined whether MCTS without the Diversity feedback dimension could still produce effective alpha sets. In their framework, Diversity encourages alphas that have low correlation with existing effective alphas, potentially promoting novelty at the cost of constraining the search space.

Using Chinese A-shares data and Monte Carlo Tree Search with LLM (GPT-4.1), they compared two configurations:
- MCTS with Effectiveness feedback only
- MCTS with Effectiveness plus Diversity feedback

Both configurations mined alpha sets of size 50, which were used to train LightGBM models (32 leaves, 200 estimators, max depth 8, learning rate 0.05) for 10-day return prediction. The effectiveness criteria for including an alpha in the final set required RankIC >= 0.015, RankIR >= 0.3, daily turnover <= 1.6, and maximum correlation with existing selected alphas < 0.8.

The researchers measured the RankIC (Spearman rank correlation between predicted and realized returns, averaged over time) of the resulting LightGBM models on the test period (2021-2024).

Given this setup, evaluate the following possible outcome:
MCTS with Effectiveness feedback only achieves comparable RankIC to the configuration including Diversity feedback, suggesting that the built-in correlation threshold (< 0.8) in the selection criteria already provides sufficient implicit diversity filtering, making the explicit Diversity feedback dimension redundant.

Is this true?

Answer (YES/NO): NO